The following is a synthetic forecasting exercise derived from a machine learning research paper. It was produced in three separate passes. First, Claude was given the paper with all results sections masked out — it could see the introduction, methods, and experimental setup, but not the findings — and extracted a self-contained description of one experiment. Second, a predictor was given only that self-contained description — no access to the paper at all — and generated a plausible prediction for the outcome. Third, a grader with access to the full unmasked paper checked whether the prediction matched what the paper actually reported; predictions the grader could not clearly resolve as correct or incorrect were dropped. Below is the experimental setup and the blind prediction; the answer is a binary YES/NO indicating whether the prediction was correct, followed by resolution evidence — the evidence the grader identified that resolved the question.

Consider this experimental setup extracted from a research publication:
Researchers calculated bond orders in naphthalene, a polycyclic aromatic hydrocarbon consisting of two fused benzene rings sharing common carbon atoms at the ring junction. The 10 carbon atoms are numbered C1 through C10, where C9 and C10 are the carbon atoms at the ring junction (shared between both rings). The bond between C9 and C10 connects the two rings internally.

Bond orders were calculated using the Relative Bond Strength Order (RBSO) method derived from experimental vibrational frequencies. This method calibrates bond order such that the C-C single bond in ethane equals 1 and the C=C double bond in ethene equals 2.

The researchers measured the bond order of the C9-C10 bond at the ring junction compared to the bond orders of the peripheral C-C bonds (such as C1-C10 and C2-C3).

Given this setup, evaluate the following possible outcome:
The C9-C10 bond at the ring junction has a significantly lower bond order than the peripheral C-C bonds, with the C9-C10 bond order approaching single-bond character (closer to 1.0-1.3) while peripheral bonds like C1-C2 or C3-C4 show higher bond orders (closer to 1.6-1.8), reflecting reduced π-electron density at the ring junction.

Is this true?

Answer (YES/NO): NO